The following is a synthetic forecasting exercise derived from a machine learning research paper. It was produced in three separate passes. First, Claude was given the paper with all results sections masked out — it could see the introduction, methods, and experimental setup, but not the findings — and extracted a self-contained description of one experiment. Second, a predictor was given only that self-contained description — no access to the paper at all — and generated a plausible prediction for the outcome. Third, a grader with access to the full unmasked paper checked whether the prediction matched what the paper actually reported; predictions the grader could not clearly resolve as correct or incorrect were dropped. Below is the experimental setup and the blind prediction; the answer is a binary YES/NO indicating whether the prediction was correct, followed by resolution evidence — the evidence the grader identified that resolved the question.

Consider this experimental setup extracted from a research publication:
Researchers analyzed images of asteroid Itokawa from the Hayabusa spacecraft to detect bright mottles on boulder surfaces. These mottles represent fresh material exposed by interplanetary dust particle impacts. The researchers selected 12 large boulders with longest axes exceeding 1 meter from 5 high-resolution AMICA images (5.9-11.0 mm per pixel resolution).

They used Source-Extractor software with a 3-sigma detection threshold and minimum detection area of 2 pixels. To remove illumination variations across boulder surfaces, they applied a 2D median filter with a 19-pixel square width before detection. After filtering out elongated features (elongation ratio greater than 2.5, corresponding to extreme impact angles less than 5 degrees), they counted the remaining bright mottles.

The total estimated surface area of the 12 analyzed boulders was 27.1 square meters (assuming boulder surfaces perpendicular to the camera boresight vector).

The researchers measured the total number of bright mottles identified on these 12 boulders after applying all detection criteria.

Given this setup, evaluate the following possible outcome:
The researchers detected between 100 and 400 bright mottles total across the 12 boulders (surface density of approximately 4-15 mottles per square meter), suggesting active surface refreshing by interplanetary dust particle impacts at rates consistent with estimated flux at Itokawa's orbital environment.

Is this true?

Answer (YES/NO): NO